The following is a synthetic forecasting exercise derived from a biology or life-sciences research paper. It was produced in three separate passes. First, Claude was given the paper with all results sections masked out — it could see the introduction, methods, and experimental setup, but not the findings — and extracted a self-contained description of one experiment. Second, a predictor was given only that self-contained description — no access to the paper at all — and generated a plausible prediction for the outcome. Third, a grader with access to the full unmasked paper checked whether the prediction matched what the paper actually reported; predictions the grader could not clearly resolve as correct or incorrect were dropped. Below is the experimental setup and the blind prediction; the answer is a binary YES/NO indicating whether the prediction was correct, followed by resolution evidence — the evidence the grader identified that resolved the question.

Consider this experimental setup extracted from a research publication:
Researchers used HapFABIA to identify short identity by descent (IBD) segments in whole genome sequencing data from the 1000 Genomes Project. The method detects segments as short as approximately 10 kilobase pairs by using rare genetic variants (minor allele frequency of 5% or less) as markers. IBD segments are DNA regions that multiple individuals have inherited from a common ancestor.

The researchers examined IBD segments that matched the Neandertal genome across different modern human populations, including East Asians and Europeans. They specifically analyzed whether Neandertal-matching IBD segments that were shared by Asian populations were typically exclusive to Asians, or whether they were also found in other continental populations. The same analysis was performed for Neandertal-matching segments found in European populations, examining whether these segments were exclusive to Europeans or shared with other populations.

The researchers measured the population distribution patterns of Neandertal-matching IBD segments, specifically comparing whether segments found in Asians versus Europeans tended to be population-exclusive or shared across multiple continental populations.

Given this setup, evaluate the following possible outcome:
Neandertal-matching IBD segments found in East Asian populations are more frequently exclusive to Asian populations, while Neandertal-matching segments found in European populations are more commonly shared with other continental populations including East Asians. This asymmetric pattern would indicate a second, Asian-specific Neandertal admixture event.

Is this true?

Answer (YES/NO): YES